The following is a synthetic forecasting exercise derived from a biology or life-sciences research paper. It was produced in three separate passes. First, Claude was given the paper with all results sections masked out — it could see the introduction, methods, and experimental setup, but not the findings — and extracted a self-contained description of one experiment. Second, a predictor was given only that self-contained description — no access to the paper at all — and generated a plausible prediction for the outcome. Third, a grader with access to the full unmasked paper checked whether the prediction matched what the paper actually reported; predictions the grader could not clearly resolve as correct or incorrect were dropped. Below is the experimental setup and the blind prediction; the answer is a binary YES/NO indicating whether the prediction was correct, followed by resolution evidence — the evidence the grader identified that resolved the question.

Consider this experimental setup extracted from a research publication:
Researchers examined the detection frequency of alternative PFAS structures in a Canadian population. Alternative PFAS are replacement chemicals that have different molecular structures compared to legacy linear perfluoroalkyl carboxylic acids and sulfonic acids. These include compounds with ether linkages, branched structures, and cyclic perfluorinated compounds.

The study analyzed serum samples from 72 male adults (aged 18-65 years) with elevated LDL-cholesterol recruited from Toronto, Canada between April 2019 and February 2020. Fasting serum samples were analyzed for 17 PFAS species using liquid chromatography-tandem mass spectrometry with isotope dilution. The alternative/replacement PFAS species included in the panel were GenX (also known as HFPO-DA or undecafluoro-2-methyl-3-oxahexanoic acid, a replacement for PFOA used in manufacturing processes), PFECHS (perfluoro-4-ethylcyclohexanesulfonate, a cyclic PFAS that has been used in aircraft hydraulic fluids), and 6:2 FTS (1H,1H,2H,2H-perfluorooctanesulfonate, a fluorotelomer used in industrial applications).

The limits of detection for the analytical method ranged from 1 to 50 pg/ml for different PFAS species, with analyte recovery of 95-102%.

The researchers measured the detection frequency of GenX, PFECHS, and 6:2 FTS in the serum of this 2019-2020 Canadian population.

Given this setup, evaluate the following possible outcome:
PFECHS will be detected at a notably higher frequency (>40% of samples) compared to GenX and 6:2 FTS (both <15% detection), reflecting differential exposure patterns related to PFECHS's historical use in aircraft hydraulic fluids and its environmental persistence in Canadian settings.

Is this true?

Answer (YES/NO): NO